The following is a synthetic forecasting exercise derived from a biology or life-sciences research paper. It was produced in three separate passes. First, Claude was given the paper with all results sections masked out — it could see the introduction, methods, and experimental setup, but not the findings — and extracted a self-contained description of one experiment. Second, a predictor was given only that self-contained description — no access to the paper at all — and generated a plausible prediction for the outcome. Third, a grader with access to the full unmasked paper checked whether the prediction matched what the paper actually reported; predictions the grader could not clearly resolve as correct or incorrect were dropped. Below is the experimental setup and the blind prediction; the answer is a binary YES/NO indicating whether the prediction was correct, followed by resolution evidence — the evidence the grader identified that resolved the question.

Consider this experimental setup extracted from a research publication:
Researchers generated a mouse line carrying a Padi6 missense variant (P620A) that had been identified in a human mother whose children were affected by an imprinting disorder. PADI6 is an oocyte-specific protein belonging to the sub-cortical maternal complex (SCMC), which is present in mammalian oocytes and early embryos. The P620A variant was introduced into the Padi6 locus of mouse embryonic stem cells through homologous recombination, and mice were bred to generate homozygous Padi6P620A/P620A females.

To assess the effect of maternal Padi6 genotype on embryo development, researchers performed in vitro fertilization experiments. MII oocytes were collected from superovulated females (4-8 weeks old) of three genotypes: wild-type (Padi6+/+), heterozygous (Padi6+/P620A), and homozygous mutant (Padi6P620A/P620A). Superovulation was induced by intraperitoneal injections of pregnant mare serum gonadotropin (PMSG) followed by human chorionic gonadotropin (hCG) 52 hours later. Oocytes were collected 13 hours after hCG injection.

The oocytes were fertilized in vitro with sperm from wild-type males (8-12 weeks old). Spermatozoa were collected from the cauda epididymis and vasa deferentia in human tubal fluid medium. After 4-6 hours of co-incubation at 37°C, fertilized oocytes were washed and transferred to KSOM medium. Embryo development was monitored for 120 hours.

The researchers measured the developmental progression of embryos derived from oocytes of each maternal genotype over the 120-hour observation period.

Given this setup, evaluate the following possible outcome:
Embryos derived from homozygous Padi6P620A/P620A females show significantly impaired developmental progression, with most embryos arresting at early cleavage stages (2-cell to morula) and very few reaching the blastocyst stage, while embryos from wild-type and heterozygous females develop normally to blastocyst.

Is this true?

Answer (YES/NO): YES